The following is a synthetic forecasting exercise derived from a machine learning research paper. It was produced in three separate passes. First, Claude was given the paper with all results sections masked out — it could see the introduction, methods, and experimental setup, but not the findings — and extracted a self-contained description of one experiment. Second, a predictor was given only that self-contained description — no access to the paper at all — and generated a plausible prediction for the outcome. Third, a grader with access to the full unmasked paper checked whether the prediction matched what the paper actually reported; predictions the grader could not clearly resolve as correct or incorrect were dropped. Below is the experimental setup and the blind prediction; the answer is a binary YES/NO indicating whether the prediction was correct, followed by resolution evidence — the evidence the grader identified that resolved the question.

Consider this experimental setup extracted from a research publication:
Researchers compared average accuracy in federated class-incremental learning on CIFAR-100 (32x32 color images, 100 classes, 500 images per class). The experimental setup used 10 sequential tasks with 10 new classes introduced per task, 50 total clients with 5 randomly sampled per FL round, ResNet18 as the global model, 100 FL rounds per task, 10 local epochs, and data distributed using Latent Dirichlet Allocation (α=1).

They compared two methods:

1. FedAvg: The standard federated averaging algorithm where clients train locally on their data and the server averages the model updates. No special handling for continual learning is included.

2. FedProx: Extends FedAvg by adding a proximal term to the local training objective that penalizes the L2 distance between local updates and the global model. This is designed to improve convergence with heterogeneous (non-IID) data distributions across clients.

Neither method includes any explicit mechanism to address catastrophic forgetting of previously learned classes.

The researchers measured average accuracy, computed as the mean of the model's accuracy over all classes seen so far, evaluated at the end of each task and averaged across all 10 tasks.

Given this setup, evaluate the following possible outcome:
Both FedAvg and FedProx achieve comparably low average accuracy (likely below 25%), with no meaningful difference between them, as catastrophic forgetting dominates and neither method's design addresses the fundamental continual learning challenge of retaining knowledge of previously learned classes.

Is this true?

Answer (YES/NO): YES